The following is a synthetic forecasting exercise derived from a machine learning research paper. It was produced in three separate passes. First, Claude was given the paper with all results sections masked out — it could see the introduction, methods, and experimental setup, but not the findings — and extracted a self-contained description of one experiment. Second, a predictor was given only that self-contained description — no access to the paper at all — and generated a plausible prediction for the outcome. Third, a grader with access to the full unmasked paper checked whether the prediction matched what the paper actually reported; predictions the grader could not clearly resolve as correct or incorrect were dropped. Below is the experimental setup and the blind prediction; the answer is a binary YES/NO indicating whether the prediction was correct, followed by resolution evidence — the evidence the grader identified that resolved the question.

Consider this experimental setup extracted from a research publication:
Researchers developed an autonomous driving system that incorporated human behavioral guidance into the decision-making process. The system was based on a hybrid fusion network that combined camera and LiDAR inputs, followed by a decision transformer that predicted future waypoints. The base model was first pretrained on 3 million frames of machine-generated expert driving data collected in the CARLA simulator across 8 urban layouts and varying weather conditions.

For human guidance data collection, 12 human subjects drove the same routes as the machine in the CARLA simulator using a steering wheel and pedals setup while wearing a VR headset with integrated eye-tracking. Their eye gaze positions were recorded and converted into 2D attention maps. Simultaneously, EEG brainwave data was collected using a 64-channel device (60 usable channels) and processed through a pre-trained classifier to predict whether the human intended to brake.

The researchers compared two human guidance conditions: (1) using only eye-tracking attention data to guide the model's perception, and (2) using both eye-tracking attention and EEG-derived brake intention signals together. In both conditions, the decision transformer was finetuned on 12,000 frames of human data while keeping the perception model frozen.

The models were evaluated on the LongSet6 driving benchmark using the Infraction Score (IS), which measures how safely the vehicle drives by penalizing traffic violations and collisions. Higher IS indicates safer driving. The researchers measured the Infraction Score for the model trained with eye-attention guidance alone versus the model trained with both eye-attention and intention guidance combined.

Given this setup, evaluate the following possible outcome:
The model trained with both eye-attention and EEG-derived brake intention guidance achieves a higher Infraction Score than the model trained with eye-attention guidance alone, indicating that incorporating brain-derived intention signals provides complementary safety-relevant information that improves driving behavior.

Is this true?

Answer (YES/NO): NO